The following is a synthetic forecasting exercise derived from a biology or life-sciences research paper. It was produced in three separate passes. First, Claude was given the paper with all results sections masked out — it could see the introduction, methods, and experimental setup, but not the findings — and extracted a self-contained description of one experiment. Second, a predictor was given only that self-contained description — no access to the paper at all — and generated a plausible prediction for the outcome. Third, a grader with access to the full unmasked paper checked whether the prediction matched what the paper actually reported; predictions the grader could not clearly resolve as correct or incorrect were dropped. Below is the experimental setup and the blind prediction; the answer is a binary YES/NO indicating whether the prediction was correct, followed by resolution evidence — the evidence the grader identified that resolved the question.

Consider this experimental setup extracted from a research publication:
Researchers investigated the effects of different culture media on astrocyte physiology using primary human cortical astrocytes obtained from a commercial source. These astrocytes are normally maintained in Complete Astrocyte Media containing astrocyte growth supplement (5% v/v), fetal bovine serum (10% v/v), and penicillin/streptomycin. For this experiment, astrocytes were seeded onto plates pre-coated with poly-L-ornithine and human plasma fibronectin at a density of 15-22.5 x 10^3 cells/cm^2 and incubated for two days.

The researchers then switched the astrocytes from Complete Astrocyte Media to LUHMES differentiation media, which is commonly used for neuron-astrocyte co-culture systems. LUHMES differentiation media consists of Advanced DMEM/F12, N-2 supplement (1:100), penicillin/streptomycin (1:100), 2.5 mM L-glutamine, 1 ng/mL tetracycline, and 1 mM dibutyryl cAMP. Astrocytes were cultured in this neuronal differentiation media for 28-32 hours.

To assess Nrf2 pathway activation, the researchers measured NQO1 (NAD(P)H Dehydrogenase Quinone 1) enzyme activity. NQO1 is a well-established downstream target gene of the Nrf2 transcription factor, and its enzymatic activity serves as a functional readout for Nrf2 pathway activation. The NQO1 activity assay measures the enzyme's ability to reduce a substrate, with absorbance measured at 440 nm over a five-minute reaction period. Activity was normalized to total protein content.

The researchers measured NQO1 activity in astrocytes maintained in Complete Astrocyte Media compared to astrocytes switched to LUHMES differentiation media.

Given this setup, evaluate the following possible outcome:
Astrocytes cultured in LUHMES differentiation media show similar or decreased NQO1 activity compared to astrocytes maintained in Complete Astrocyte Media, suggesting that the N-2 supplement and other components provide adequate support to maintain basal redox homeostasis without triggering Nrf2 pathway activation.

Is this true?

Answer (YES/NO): NO